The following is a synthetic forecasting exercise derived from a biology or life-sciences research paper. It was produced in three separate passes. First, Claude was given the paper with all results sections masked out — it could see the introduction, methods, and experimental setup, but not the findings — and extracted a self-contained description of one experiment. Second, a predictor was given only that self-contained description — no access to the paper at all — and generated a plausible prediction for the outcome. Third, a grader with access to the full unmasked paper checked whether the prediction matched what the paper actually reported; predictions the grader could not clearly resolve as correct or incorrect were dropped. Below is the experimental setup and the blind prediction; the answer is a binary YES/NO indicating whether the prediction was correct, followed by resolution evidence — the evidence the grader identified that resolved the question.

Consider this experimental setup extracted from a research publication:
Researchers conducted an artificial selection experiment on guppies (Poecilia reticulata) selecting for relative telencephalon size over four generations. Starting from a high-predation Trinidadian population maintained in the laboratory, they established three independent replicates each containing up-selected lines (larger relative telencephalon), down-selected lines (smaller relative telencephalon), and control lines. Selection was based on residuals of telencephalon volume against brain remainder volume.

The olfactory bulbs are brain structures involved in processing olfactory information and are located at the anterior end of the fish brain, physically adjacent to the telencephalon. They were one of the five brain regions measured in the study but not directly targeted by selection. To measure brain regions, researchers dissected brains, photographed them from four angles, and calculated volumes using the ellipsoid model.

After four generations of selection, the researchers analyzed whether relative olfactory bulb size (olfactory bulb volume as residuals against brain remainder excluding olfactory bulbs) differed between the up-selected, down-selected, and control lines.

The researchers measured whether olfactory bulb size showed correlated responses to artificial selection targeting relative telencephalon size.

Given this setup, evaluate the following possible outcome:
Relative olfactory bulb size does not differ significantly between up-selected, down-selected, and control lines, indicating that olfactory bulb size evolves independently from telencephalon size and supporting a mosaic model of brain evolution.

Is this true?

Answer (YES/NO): YES